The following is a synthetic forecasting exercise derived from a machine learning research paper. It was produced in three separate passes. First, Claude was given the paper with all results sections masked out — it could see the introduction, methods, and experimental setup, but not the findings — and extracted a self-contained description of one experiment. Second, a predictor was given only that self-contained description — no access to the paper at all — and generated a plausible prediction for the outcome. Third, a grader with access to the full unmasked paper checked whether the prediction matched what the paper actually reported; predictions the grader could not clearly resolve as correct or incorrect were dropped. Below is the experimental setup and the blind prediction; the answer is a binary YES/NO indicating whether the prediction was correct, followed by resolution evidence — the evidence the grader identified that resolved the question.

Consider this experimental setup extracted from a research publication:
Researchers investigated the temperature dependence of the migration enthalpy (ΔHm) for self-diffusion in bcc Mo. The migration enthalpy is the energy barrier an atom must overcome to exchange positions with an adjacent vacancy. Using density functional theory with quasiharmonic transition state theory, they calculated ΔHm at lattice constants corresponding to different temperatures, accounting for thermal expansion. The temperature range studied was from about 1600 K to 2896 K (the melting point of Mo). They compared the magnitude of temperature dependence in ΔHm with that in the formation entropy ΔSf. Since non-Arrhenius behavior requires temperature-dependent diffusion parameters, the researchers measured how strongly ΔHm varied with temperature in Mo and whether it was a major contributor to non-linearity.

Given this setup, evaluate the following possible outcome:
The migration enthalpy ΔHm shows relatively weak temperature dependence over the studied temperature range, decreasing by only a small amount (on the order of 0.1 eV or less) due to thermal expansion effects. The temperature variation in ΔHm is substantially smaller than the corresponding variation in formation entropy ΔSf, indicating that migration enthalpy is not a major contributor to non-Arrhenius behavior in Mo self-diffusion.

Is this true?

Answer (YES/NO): YES